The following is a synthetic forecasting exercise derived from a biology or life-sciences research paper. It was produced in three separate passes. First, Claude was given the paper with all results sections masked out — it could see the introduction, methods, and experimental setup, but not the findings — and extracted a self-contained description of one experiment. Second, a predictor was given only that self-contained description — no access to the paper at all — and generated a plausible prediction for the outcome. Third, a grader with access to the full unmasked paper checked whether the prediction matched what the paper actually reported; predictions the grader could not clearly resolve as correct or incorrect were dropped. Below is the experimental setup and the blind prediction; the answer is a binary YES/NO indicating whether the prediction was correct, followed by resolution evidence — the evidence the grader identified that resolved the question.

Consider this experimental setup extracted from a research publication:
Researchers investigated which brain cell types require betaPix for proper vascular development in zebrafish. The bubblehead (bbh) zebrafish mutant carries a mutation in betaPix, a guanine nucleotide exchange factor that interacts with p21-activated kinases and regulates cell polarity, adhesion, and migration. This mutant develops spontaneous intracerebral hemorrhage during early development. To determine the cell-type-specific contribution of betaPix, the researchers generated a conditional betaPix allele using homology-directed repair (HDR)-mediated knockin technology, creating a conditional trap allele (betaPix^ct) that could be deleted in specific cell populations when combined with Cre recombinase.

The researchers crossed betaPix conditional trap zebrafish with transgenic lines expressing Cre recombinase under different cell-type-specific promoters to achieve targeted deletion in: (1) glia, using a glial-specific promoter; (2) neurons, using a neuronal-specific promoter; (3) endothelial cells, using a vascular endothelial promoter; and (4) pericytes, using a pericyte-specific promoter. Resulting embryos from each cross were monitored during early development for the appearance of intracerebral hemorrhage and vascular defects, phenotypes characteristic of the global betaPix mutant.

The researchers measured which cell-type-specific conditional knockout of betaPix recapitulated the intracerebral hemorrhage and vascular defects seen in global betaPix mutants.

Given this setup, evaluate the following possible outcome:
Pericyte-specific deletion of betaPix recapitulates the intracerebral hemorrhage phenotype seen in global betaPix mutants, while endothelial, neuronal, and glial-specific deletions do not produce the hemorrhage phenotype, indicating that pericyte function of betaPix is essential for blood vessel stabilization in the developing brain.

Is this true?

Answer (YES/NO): NO